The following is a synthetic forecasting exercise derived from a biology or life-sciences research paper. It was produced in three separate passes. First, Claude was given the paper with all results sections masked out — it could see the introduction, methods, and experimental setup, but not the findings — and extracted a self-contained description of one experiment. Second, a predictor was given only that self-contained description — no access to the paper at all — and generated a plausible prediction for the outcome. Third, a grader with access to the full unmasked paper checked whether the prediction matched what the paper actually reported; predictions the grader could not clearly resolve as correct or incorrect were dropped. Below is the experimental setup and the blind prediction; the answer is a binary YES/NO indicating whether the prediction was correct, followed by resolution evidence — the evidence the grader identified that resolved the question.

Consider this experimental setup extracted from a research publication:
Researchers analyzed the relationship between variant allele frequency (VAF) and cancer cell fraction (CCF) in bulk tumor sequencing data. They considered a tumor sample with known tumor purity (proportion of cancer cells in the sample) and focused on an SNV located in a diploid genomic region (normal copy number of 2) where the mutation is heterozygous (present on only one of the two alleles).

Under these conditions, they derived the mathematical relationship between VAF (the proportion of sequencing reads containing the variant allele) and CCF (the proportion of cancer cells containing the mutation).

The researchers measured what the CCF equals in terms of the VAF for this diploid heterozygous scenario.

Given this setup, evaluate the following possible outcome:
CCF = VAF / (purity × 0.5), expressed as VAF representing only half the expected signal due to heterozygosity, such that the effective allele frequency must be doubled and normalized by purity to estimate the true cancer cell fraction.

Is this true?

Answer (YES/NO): YES